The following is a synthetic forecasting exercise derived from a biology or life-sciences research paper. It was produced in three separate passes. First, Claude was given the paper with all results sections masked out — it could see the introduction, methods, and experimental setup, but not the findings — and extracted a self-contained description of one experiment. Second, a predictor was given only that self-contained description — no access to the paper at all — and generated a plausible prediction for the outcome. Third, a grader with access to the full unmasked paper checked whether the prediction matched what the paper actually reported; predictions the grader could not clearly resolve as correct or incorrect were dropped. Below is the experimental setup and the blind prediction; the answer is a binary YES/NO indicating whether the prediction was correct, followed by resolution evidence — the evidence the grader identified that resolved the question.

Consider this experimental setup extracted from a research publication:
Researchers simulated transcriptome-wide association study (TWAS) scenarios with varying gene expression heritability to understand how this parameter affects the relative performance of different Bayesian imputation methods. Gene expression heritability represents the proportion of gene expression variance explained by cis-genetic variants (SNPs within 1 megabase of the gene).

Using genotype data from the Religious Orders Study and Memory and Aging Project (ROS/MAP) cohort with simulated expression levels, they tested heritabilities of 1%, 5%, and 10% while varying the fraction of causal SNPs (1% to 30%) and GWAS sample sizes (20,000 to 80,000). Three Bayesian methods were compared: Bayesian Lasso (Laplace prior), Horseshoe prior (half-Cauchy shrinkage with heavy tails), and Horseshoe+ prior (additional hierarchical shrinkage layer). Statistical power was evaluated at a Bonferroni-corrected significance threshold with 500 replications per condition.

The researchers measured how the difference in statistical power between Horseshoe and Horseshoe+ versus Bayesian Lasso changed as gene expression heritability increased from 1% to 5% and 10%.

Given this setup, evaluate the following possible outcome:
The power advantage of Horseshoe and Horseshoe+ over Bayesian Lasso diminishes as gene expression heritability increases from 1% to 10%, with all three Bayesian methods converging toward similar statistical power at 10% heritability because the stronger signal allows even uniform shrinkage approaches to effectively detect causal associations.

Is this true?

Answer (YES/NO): YES